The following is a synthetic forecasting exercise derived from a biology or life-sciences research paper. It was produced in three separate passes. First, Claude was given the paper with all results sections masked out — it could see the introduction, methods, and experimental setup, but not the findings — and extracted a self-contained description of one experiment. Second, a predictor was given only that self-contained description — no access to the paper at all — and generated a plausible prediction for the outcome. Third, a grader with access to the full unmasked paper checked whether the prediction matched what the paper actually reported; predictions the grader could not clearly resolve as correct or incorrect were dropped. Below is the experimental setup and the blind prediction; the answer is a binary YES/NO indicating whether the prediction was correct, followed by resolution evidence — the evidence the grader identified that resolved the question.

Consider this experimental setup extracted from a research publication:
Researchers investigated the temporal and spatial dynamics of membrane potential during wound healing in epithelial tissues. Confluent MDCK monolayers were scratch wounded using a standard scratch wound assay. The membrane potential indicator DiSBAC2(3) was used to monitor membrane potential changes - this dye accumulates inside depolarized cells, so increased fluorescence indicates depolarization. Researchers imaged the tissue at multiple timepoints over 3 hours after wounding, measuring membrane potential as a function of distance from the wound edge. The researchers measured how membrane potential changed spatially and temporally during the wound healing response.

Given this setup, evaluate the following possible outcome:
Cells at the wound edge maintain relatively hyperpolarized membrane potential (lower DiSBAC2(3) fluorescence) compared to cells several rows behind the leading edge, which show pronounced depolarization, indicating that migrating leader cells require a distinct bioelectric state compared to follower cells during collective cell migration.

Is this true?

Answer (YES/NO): NO